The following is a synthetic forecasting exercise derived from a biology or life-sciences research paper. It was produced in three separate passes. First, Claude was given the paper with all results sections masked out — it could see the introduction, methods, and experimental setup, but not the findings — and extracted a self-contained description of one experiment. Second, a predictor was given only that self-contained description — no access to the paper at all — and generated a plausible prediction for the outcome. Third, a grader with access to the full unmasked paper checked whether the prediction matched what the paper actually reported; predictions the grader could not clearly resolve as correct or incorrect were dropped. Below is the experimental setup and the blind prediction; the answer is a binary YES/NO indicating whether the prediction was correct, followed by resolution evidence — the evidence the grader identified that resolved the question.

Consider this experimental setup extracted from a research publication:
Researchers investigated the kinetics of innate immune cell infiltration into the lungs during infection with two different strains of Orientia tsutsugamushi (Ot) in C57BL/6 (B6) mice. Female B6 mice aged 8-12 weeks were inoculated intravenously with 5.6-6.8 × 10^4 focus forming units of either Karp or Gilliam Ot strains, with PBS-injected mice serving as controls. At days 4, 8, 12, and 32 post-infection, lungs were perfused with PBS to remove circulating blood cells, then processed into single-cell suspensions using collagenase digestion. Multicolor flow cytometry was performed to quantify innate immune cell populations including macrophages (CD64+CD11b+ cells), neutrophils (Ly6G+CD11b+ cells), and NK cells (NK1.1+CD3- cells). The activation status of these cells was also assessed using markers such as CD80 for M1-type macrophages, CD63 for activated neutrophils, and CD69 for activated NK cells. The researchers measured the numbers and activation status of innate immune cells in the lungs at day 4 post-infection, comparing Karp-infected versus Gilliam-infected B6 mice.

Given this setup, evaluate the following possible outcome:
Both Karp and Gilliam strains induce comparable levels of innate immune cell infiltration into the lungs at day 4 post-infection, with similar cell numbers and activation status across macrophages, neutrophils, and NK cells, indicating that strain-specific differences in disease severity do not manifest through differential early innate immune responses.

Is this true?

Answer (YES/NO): NO